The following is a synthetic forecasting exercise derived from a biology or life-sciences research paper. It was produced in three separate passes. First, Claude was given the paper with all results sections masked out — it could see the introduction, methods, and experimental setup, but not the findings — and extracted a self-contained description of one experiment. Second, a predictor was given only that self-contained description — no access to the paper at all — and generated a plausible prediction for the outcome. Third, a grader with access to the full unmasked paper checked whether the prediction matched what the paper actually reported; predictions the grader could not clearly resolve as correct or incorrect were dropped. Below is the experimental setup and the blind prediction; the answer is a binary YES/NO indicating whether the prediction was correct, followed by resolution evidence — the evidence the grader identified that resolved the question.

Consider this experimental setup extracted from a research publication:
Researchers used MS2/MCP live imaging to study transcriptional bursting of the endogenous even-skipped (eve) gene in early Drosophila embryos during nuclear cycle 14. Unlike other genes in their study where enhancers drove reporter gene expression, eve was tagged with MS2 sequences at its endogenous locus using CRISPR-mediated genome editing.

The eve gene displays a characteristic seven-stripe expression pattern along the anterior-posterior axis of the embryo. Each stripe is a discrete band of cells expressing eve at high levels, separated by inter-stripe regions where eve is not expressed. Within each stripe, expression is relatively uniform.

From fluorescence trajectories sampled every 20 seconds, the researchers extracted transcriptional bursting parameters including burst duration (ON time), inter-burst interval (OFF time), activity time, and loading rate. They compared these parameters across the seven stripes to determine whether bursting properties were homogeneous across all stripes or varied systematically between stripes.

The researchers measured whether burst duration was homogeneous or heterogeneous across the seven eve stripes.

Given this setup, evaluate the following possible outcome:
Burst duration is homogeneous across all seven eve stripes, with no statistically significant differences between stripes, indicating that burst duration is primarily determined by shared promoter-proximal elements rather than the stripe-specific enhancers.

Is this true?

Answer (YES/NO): YES